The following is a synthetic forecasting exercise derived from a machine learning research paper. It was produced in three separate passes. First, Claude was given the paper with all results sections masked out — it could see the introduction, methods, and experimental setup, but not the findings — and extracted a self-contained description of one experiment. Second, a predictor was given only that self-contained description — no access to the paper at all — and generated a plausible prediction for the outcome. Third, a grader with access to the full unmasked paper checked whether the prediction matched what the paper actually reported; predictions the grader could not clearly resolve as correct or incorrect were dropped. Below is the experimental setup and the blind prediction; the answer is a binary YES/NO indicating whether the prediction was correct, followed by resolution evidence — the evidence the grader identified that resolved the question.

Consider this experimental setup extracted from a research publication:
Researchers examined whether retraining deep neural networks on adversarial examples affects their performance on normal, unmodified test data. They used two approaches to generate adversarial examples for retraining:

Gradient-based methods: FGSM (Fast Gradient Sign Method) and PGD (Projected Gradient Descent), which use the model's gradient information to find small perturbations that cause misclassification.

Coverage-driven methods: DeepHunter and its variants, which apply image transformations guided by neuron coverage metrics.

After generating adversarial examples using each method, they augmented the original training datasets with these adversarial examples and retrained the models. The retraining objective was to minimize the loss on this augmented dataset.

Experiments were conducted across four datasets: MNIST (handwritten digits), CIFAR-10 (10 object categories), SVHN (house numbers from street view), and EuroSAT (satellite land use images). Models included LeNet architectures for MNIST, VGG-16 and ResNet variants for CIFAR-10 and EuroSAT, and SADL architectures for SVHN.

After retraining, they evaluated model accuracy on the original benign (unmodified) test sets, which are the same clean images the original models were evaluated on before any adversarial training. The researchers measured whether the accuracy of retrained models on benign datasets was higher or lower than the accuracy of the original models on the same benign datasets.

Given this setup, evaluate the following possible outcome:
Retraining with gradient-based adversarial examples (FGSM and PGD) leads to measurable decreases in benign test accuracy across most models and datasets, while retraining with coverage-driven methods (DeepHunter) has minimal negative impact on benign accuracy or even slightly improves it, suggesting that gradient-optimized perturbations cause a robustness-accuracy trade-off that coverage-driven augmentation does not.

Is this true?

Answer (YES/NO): NO